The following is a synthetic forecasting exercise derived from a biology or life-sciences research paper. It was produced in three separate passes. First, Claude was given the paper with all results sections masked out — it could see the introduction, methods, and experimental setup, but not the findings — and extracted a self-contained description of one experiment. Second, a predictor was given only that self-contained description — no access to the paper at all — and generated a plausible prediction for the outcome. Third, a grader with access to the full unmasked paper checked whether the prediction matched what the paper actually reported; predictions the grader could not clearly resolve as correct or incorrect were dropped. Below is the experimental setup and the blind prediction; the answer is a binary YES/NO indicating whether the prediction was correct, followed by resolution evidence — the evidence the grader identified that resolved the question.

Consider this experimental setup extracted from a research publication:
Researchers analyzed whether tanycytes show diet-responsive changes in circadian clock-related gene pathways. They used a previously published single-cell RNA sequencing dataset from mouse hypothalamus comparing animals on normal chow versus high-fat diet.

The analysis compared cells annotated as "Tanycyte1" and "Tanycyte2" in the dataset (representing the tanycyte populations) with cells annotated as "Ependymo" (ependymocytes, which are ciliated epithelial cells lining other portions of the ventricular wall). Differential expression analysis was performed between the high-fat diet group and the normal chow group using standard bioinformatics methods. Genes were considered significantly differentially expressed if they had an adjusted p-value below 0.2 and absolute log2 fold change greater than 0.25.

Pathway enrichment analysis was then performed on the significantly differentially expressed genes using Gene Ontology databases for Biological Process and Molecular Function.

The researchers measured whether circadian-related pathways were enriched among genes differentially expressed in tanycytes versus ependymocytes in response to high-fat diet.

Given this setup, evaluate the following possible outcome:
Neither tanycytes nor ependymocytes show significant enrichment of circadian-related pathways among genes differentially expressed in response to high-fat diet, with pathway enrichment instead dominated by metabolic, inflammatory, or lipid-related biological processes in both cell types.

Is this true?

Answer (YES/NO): NO